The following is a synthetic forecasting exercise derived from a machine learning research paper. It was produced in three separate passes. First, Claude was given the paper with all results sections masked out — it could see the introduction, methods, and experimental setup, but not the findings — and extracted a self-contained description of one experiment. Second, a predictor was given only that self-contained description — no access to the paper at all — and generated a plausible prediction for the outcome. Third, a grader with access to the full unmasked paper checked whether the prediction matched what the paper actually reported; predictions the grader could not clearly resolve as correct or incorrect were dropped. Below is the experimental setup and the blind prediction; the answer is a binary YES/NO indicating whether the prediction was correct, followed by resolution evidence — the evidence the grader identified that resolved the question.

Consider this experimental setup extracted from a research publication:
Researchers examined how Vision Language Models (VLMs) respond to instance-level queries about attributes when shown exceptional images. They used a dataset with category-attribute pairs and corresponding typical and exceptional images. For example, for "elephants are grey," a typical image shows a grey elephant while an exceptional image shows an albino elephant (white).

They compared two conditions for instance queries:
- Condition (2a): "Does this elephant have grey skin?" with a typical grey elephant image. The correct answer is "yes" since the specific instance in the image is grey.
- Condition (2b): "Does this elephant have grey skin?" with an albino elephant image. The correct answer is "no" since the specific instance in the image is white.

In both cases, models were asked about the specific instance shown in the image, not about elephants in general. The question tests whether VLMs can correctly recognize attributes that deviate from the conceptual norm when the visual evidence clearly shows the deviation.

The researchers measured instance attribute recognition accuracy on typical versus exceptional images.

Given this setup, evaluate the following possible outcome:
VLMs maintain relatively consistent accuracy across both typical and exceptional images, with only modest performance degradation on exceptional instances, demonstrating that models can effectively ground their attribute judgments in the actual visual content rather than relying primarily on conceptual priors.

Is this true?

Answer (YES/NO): NO